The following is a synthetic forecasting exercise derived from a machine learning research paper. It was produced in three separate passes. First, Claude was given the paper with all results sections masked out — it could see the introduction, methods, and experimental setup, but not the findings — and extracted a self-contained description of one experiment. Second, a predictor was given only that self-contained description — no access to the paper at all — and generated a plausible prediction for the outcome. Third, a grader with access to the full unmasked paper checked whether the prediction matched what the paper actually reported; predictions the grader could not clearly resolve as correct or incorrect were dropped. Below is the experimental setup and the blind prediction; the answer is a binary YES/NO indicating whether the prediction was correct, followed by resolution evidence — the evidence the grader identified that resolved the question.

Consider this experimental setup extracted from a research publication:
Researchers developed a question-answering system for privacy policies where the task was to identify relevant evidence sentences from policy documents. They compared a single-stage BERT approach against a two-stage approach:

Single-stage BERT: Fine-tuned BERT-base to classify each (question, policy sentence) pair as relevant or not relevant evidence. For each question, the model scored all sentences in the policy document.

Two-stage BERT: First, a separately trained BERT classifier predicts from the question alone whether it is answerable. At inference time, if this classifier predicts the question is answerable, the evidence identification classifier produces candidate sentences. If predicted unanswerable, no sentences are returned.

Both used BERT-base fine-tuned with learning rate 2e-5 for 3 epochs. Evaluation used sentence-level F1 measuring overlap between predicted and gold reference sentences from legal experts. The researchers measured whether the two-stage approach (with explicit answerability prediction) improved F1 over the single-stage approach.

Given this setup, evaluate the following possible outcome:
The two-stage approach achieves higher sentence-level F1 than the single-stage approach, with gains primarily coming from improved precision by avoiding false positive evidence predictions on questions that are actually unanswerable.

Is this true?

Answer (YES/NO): NO